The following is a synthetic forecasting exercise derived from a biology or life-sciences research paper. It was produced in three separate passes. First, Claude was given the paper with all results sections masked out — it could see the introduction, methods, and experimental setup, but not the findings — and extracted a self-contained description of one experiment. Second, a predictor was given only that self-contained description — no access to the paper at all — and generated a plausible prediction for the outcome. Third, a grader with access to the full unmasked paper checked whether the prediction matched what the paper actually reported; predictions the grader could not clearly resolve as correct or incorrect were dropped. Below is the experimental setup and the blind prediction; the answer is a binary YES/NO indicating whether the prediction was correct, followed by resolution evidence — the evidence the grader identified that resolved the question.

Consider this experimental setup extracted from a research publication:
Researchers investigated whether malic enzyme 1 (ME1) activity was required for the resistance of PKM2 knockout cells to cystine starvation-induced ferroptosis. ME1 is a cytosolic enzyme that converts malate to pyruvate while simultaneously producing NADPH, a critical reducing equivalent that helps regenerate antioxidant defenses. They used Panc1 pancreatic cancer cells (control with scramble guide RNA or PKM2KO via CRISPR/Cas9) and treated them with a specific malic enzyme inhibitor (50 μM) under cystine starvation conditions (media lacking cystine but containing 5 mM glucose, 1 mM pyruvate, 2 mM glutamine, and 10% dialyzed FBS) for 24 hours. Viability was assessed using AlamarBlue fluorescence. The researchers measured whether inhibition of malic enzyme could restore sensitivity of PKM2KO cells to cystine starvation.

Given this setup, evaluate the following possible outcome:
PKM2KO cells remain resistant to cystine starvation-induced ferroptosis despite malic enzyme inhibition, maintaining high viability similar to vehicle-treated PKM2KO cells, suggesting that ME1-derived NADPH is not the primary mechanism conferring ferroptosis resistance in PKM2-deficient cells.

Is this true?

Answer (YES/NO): NO